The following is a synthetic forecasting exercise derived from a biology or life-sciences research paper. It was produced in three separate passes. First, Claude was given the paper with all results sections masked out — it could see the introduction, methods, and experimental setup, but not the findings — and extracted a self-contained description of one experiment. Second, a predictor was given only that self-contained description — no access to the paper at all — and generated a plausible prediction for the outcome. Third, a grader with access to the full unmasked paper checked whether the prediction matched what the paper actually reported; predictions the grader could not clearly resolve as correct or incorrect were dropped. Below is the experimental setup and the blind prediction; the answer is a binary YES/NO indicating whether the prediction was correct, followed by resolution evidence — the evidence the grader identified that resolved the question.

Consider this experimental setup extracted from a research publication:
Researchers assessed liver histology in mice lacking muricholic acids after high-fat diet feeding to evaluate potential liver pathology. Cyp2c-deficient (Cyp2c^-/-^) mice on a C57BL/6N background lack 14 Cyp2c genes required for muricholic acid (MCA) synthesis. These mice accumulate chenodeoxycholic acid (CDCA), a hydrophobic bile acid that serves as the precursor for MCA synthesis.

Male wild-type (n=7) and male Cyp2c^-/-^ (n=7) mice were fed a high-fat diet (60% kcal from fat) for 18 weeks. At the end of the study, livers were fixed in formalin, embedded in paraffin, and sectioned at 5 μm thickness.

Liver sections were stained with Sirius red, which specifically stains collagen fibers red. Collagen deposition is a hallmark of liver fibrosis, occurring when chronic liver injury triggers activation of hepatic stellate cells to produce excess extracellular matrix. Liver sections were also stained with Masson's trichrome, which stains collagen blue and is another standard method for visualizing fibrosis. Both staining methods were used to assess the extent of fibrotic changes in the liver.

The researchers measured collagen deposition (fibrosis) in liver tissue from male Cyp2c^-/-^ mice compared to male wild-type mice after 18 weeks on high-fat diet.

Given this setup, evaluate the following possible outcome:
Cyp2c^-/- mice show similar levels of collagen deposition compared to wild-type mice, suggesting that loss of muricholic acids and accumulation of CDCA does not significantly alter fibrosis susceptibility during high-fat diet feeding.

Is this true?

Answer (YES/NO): NO